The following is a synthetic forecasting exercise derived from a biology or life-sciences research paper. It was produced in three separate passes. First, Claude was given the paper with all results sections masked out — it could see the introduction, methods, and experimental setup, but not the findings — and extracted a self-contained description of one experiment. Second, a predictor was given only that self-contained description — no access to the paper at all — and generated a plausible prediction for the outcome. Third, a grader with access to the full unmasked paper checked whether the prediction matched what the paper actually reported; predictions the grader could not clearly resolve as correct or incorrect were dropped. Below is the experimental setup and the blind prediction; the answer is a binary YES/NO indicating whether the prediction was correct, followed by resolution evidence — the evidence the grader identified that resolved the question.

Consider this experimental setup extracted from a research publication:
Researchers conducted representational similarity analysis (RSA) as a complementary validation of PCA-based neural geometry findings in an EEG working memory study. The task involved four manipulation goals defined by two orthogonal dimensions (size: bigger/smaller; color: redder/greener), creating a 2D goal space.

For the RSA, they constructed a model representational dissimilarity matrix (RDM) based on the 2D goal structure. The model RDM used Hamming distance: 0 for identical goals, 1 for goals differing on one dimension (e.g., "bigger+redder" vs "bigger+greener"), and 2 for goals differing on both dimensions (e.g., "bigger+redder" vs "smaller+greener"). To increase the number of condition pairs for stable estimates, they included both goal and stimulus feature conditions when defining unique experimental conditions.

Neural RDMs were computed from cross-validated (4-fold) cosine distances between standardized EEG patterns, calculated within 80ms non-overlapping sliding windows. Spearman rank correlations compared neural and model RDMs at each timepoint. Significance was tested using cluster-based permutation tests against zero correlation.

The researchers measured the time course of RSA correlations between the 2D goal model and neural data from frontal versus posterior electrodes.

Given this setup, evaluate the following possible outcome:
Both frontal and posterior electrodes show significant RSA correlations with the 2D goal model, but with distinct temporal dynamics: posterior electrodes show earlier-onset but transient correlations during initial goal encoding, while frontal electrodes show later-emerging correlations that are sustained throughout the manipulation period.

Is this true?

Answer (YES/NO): NO